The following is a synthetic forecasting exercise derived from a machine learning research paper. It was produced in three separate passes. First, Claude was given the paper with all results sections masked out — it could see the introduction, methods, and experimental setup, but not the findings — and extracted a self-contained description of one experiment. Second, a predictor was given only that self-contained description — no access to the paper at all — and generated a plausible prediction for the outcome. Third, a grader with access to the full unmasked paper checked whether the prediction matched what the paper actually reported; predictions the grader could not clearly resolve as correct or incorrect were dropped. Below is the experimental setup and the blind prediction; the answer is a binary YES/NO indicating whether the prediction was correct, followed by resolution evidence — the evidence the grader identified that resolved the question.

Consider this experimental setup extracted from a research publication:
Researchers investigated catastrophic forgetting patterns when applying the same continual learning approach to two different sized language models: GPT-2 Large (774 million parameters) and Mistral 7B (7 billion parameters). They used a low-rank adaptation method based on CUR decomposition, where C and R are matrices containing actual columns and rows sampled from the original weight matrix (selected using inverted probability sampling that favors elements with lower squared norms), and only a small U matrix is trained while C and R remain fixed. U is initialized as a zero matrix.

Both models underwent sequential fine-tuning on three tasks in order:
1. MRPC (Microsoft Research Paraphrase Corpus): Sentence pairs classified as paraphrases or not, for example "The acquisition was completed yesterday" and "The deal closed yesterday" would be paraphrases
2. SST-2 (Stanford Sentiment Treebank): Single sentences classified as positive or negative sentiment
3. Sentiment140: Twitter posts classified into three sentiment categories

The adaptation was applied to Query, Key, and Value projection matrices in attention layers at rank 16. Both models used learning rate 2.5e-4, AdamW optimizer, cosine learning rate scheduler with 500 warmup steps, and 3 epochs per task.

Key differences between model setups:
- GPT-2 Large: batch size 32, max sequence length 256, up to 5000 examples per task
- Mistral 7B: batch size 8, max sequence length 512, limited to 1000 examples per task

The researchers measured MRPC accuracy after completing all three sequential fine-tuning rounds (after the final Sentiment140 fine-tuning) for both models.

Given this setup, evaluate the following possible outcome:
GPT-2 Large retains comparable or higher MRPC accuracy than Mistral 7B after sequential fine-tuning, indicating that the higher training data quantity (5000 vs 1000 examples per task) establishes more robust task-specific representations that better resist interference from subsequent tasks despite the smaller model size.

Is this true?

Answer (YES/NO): YES